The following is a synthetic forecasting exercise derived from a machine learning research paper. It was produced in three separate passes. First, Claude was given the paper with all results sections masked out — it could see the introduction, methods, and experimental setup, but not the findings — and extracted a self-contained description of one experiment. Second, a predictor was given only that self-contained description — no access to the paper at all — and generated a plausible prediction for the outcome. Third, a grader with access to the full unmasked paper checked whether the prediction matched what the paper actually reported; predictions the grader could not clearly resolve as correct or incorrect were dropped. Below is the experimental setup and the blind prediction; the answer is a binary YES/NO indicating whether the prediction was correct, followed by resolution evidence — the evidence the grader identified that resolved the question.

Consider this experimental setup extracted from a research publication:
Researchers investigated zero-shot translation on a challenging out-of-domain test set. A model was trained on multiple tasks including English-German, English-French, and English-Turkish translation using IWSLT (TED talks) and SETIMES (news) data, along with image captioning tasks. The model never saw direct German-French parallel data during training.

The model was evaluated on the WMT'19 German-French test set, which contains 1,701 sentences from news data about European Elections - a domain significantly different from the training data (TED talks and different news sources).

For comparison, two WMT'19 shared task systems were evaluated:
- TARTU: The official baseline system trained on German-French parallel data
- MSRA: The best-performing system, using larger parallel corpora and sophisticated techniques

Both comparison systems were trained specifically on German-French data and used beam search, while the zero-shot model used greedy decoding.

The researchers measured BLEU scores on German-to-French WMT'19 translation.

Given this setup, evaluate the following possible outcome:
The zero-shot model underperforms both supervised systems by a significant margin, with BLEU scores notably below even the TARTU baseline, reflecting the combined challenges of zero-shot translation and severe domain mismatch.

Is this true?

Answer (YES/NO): YES